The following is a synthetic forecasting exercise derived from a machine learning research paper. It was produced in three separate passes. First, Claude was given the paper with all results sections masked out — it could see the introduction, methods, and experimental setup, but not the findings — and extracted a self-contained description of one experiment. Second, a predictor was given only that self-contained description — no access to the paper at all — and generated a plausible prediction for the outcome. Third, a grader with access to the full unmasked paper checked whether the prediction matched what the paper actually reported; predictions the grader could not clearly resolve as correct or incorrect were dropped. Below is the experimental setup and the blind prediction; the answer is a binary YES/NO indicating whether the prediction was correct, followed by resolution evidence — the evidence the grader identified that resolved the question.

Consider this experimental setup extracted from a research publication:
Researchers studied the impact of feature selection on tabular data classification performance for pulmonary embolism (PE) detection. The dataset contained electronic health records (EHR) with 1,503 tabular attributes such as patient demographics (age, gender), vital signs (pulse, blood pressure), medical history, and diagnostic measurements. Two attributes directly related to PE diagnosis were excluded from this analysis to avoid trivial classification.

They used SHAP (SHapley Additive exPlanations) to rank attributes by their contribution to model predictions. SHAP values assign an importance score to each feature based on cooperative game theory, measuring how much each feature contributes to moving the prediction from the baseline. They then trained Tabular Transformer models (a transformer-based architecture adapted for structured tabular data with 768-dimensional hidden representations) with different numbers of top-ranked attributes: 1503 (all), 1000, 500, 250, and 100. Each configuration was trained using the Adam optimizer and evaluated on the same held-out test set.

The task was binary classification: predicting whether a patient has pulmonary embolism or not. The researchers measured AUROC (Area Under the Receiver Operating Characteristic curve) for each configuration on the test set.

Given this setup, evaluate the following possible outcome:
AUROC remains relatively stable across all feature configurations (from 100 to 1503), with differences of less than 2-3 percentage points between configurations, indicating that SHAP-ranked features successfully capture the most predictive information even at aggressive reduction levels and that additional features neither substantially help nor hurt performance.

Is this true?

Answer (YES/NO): NO